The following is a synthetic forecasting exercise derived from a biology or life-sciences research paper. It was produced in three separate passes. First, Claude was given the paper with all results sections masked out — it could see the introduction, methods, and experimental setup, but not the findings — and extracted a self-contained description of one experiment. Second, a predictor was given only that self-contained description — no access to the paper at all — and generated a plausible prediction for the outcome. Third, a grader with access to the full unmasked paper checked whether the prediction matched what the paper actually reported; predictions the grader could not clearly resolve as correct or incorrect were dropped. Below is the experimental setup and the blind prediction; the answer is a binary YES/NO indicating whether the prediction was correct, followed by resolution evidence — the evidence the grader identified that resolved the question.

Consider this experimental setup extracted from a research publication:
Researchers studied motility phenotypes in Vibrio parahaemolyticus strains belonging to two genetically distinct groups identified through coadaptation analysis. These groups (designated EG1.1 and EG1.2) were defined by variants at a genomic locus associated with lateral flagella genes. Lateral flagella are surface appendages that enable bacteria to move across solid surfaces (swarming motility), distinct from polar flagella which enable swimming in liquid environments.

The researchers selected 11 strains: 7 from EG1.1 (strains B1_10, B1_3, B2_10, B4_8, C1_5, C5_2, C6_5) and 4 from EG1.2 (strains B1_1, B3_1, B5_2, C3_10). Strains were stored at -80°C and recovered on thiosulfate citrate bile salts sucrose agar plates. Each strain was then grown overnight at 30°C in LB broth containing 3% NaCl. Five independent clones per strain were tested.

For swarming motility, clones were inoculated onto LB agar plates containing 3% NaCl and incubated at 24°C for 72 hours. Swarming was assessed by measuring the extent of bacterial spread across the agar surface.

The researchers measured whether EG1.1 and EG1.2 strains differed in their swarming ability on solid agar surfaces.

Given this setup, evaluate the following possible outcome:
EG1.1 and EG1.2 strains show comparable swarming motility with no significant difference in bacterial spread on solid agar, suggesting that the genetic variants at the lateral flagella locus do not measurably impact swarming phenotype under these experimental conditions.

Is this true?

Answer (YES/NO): YES